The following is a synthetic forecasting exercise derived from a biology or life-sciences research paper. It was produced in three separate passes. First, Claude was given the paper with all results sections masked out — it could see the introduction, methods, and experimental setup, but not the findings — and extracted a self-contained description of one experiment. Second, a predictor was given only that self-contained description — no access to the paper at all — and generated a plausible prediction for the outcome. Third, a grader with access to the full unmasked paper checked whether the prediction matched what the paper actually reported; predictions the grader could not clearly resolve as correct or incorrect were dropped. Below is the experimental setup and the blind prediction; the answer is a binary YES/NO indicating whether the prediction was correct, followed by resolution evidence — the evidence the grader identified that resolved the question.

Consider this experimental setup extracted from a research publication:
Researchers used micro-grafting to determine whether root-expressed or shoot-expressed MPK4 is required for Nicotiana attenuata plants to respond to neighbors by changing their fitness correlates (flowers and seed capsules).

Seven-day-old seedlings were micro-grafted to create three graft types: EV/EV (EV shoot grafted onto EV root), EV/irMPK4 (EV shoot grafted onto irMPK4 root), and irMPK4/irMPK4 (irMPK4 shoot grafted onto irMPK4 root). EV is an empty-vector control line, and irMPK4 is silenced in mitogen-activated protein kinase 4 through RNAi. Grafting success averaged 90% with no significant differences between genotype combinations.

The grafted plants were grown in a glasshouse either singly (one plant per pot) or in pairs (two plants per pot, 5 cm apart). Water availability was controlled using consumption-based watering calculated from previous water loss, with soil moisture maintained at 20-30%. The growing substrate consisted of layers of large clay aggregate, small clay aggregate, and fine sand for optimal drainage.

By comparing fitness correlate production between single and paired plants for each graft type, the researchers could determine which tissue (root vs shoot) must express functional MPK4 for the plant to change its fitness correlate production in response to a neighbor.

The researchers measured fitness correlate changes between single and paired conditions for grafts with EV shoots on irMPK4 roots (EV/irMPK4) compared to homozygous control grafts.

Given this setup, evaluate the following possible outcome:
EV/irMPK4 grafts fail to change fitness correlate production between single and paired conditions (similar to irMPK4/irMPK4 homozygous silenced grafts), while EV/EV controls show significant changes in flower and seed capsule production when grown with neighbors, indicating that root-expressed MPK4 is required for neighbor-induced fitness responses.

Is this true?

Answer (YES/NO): NO